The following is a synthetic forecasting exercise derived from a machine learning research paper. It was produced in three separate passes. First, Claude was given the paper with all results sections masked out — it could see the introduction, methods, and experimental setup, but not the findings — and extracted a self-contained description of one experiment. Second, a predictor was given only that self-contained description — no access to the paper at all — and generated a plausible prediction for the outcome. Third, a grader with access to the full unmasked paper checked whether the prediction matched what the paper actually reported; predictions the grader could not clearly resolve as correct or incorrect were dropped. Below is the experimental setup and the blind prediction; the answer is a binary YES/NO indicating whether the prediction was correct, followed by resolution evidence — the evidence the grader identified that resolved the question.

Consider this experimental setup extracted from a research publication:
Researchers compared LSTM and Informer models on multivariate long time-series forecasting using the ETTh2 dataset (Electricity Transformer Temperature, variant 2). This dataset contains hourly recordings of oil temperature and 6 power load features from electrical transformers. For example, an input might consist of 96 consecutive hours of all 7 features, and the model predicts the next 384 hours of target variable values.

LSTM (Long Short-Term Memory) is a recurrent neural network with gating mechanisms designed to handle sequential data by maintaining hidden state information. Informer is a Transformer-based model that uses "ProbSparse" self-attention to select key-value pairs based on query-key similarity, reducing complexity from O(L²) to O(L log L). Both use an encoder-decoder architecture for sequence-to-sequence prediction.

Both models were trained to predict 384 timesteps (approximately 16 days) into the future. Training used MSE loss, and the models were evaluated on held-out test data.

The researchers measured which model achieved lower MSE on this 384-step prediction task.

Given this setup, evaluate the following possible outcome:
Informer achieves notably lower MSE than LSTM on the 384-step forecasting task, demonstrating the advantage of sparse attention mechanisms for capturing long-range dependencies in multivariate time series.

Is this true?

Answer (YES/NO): NO